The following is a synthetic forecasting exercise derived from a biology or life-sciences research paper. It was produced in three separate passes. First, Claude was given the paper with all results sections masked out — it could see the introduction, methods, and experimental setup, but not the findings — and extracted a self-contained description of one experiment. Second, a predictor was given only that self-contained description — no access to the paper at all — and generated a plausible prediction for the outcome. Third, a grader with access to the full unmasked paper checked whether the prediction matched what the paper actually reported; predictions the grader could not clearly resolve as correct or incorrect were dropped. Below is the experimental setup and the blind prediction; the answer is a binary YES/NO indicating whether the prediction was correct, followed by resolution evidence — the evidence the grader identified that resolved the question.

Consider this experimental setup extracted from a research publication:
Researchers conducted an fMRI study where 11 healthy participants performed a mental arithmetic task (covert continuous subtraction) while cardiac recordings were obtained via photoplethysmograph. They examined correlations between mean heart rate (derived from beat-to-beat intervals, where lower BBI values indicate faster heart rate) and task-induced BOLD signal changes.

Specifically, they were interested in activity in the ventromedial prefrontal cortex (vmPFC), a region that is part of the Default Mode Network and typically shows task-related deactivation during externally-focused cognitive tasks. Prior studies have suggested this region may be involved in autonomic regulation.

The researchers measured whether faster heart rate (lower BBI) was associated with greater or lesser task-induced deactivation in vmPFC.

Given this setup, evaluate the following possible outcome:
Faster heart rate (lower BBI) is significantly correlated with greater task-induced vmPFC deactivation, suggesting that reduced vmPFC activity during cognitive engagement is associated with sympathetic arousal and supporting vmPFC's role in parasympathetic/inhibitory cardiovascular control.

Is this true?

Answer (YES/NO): YES